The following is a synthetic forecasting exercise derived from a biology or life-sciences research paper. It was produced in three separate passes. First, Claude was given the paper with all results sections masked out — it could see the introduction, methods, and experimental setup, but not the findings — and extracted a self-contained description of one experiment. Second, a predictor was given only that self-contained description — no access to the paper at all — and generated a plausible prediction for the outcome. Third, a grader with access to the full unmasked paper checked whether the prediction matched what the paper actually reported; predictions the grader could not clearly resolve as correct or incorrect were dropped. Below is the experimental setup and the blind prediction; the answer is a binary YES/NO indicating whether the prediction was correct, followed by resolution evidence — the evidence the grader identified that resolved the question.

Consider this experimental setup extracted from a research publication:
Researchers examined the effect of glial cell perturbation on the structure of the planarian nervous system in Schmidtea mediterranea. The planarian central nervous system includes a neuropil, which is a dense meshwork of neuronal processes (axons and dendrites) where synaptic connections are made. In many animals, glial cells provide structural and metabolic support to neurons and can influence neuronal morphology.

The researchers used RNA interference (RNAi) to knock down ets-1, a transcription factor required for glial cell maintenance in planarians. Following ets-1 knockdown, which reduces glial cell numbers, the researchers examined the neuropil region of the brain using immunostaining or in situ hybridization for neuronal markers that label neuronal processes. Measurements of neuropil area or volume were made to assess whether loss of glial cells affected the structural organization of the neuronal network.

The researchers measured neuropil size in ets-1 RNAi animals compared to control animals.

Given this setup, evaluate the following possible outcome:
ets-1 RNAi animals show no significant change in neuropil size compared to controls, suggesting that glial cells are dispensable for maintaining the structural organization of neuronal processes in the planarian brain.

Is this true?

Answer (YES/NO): NO